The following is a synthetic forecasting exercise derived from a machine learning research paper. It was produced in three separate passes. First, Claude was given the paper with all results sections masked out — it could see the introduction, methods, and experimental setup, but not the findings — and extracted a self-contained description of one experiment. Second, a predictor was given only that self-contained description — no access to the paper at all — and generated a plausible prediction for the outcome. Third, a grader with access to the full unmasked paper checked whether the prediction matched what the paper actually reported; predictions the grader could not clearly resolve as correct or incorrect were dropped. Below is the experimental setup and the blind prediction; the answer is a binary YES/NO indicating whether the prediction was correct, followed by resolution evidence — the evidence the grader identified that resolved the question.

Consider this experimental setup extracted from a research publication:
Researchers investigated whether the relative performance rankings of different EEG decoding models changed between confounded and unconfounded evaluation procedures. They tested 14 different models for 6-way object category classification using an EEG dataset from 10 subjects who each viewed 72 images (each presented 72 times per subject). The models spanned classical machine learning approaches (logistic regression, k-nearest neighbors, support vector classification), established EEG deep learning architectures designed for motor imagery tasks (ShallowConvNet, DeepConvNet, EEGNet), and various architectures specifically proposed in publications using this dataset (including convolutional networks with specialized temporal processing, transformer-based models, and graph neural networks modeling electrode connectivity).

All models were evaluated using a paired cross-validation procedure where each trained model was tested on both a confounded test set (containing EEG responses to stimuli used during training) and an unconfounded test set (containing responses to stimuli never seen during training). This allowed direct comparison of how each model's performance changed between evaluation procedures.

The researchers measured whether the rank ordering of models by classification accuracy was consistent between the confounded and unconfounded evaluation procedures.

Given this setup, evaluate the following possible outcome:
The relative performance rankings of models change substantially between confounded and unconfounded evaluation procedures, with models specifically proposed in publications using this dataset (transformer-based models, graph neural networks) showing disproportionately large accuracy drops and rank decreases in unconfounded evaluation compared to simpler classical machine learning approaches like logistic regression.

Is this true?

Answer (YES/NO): NO